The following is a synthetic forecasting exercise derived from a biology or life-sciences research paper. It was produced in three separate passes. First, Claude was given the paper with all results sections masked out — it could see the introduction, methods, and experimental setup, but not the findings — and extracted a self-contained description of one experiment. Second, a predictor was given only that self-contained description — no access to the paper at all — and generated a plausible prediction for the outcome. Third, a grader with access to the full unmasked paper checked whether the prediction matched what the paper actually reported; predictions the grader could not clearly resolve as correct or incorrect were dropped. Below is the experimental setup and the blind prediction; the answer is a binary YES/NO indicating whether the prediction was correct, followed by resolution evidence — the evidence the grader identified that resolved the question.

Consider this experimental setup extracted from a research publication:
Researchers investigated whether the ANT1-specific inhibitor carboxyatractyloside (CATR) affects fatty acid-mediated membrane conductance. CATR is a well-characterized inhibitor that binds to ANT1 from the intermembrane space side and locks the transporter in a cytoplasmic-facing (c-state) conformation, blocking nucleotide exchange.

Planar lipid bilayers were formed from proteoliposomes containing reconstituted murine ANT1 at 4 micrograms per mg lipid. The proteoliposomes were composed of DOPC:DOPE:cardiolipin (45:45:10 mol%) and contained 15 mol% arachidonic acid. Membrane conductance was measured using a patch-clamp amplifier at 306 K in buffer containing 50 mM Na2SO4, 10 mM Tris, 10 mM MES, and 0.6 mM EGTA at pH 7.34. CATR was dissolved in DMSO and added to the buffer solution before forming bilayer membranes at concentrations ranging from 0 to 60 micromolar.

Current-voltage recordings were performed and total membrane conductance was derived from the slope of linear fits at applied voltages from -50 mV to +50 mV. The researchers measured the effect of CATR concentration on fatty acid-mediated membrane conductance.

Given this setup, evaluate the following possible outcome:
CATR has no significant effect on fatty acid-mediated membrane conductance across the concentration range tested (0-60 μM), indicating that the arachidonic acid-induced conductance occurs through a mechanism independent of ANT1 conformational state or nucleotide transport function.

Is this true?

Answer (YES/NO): NO